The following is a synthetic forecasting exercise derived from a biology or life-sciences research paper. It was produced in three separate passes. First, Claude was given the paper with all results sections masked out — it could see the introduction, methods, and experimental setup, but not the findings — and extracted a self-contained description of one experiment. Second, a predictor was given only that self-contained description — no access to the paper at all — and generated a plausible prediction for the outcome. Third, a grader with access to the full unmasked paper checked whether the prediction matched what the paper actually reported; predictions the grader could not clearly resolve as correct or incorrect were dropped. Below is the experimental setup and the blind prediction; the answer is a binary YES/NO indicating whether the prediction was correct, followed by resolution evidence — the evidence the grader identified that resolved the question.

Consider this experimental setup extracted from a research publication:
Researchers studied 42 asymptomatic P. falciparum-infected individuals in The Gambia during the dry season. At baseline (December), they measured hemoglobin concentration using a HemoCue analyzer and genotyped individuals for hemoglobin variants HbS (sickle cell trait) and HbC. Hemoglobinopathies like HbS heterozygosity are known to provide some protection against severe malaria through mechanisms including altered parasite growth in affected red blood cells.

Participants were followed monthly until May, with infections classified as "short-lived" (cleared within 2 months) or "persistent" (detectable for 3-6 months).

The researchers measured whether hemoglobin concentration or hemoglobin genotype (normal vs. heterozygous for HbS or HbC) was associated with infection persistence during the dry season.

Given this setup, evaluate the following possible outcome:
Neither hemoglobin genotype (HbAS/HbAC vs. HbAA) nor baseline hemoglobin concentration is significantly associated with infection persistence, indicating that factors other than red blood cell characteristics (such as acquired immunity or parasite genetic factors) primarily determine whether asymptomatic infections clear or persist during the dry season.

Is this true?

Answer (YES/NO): YES